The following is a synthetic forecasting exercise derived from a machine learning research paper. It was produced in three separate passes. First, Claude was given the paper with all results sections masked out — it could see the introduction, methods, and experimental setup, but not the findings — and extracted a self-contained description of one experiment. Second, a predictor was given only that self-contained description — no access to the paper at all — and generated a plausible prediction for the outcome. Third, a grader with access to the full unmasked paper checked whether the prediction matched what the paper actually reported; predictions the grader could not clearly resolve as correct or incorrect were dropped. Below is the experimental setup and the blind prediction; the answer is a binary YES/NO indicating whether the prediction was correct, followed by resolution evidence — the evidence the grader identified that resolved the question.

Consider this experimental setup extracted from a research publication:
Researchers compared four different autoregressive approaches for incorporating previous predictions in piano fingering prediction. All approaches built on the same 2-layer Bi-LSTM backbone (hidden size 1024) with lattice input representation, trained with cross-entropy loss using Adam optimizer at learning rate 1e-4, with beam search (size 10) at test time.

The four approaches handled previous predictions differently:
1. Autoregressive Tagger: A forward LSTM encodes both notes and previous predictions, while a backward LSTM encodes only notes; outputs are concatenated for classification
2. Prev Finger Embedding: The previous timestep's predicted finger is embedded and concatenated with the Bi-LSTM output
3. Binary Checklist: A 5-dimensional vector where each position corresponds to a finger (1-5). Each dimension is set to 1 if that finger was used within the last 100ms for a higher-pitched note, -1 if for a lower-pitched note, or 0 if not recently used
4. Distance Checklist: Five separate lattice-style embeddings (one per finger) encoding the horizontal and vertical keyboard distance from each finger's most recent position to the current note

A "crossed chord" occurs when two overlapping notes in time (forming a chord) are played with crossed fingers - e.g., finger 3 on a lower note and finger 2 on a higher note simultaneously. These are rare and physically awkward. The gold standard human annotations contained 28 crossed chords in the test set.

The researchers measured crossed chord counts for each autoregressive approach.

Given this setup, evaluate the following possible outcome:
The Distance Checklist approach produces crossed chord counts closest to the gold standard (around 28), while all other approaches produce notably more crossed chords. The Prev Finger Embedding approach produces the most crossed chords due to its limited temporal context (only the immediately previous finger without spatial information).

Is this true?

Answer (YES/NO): NO